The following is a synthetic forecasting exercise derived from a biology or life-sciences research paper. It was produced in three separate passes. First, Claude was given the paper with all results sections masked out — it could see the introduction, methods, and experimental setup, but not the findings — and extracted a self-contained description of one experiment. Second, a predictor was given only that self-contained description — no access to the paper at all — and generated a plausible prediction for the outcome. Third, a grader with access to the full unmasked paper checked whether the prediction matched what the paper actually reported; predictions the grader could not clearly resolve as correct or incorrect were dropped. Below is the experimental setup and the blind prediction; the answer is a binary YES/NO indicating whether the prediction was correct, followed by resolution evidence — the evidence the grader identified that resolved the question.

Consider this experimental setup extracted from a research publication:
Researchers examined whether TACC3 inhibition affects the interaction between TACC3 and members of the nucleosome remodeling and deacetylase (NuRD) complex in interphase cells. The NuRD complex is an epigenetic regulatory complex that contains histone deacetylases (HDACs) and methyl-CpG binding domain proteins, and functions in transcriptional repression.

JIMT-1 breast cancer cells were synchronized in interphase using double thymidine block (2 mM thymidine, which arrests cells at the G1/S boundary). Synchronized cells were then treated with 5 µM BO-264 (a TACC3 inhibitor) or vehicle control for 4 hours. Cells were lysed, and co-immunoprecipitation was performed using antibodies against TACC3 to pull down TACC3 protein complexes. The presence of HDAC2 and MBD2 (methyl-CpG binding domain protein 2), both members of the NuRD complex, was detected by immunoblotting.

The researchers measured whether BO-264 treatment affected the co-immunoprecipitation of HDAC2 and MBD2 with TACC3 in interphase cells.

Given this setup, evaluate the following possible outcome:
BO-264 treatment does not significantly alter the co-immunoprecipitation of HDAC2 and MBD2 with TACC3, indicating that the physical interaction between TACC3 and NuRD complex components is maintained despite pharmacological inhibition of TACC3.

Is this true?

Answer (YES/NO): NO